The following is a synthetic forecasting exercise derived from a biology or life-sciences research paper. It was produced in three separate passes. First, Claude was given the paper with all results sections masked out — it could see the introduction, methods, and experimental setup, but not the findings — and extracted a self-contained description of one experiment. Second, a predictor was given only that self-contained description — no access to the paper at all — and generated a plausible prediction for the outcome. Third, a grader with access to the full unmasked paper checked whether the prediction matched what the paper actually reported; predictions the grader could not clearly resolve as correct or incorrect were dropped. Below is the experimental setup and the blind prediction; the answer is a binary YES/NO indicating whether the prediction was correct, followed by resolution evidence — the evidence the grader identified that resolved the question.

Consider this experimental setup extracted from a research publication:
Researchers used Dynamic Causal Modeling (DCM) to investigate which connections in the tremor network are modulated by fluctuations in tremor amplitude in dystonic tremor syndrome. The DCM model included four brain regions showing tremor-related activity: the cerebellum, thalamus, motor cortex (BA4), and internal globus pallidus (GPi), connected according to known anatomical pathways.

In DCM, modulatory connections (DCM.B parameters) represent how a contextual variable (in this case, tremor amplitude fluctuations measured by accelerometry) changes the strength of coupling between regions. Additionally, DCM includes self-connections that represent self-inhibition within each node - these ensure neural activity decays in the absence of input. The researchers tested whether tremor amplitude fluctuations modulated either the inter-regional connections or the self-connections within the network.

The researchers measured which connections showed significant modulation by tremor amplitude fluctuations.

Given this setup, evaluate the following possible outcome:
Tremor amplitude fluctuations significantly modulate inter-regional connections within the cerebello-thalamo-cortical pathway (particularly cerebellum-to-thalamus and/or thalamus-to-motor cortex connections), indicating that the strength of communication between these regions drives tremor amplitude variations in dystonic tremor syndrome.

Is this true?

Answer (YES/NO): YES